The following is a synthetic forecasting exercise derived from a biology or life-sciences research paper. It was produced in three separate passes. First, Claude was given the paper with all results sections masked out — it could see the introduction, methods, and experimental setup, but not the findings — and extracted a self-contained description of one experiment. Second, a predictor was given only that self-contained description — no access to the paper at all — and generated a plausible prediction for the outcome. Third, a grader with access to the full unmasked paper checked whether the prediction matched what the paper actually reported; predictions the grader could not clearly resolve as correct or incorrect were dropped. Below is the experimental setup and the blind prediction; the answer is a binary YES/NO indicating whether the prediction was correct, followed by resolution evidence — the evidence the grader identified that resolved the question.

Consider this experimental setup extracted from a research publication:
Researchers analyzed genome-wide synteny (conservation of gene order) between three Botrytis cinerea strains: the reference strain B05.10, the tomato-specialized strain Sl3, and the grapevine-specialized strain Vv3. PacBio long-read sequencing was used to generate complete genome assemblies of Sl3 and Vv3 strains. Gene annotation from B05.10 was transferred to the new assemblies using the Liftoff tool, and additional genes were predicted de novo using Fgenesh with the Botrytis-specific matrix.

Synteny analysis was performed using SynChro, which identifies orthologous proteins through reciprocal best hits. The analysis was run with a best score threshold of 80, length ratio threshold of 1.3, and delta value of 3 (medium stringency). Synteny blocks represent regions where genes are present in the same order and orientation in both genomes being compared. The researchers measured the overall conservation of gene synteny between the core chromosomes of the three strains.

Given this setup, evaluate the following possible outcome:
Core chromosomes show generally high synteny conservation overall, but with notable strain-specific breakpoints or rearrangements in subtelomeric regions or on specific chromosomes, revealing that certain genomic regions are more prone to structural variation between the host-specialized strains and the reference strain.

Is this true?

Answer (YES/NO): YES